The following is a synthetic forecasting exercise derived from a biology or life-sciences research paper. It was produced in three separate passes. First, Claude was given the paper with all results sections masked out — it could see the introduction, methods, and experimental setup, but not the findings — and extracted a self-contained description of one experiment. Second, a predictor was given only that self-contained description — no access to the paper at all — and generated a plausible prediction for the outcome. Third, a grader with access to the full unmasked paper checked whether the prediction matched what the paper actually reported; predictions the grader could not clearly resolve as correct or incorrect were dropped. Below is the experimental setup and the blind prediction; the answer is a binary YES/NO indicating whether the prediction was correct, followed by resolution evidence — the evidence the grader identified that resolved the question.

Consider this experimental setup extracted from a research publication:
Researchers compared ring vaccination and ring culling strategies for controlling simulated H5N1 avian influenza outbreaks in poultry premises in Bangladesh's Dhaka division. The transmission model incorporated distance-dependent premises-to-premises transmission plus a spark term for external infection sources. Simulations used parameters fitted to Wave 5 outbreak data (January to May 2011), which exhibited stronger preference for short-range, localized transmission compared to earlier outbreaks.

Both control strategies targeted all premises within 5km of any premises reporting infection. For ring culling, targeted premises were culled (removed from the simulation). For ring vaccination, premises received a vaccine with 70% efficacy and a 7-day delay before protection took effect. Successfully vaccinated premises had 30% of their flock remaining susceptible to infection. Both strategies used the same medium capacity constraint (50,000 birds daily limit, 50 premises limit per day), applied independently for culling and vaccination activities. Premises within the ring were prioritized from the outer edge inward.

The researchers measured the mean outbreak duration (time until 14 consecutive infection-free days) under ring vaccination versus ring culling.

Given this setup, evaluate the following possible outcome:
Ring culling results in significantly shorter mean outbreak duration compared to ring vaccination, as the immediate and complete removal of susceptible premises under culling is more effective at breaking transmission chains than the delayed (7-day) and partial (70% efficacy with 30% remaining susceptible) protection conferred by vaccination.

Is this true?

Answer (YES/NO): YES